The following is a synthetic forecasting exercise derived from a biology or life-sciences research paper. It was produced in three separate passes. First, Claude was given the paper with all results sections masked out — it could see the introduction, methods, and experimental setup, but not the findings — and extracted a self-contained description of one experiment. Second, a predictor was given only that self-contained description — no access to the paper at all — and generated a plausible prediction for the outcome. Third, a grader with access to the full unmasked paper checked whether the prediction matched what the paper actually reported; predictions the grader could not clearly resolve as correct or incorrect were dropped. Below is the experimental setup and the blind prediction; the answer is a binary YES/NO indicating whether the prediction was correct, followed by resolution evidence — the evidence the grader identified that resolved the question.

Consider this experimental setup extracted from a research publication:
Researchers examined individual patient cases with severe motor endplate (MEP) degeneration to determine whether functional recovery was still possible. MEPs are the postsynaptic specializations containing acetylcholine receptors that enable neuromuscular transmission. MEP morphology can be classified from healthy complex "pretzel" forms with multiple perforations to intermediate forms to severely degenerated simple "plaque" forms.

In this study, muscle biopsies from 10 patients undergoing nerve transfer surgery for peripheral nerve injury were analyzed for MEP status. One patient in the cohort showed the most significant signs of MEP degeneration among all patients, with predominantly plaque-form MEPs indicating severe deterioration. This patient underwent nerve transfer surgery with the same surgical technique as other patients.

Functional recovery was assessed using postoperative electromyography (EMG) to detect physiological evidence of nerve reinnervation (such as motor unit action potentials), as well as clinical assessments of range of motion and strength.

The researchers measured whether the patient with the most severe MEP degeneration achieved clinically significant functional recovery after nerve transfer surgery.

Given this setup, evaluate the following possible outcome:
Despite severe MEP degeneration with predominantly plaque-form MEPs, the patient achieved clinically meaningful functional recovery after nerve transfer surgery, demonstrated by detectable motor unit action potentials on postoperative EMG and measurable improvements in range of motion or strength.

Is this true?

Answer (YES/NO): NO